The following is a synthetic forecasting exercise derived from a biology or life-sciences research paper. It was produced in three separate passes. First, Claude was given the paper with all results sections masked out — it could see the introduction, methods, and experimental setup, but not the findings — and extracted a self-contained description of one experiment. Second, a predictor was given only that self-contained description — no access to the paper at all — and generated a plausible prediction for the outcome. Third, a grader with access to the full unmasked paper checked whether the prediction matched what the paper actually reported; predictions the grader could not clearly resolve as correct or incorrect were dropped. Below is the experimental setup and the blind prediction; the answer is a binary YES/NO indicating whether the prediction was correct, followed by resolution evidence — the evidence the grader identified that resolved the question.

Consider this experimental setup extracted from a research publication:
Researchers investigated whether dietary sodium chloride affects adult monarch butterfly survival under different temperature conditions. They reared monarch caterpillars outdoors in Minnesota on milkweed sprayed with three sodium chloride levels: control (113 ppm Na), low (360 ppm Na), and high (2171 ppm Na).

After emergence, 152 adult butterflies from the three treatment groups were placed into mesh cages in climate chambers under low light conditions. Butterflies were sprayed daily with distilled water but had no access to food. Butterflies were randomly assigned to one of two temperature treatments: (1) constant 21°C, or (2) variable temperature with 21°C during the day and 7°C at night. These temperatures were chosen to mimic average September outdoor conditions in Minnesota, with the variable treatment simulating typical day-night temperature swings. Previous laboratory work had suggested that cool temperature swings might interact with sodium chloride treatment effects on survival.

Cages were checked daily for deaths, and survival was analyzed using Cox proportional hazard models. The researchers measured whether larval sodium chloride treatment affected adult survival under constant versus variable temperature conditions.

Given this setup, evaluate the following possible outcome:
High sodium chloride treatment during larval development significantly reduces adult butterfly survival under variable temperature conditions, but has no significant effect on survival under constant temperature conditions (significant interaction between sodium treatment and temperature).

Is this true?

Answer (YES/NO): NO